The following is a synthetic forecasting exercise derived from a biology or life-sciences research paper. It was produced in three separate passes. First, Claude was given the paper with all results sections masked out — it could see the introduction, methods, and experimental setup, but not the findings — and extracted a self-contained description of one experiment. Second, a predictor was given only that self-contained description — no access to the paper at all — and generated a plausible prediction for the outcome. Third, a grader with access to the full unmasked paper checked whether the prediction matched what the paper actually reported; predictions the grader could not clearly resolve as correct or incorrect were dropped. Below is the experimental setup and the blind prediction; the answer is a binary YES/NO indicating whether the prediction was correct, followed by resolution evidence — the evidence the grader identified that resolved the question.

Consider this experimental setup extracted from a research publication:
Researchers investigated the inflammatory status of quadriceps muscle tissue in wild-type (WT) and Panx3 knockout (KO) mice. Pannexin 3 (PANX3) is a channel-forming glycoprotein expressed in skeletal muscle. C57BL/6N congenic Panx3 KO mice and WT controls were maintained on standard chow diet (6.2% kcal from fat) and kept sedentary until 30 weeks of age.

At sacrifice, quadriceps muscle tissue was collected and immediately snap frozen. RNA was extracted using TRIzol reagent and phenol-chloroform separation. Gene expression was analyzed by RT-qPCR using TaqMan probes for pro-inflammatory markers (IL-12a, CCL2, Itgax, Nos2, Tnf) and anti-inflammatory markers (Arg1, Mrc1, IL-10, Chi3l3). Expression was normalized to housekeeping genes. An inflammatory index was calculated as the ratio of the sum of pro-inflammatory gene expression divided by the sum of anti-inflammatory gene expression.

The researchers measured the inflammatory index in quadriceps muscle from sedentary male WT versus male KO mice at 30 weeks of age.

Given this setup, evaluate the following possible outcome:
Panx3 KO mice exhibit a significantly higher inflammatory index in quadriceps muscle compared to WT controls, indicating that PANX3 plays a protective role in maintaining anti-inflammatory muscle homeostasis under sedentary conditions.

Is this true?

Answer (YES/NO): NO